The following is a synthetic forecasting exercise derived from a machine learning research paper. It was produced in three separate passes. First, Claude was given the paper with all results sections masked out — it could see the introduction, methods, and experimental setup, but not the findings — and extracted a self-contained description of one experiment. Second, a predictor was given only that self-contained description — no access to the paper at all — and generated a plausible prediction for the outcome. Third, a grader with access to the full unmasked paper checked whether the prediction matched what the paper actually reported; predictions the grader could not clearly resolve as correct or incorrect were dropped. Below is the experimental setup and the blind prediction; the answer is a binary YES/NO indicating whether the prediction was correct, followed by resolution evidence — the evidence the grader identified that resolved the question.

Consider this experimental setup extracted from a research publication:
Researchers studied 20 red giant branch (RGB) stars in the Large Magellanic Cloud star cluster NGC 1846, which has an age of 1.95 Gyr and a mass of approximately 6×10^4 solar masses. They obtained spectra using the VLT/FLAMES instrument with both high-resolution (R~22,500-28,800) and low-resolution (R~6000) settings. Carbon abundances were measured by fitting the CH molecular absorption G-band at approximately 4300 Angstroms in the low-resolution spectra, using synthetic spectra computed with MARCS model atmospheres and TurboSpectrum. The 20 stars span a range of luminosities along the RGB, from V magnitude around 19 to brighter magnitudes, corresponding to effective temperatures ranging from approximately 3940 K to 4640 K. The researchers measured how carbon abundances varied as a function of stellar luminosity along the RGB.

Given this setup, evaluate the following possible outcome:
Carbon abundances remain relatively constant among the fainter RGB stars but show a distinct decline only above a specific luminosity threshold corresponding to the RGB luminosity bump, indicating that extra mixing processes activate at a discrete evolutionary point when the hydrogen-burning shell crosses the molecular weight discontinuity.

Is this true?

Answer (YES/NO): NO